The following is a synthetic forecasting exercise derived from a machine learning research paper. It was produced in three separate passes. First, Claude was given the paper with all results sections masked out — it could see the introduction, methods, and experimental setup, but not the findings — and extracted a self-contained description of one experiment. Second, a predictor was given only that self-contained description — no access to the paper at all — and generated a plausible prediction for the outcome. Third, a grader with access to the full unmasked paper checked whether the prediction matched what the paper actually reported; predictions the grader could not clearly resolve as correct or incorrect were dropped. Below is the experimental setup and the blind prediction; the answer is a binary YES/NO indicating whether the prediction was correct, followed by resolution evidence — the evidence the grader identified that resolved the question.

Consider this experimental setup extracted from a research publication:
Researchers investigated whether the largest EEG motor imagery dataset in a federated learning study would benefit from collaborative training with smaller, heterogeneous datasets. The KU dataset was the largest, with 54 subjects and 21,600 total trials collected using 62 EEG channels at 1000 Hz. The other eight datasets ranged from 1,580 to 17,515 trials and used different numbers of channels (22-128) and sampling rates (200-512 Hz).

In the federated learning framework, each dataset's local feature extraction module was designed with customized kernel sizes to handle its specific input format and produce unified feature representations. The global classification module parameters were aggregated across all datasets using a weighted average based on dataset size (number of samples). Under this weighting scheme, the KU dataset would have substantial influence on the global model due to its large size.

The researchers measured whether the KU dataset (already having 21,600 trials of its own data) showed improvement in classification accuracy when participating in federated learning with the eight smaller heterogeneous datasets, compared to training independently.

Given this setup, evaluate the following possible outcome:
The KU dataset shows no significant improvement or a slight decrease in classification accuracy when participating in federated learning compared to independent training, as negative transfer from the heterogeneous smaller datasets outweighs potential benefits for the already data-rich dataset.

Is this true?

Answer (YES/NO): YES